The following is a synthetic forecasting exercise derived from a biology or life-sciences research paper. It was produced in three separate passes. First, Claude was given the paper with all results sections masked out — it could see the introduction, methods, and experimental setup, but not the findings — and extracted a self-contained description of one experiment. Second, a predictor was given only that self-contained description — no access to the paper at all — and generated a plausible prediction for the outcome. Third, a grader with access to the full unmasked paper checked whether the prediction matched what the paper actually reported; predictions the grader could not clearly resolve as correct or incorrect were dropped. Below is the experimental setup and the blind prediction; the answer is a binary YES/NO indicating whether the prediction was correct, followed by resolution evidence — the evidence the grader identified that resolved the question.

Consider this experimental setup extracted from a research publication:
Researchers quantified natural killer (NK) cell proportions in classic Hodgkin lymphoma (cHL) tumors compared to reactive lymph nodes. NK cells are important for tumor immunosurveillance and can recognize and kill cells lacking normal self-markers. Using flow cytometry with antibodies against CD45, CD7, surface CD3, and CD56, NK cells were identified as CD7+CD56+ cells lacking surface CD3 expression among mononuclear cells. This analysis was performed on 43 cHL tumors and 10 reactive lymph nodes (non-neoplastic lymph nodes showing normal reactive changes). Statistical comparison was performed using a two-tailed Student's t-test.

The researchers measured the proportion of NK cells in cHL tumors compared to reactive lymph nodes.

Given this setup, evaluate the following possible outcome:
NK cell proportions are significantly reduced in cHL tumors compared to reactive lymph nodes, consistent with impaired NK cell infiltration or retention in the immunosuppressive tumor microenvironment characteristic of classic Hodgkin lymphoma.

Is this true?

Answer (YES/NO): YES